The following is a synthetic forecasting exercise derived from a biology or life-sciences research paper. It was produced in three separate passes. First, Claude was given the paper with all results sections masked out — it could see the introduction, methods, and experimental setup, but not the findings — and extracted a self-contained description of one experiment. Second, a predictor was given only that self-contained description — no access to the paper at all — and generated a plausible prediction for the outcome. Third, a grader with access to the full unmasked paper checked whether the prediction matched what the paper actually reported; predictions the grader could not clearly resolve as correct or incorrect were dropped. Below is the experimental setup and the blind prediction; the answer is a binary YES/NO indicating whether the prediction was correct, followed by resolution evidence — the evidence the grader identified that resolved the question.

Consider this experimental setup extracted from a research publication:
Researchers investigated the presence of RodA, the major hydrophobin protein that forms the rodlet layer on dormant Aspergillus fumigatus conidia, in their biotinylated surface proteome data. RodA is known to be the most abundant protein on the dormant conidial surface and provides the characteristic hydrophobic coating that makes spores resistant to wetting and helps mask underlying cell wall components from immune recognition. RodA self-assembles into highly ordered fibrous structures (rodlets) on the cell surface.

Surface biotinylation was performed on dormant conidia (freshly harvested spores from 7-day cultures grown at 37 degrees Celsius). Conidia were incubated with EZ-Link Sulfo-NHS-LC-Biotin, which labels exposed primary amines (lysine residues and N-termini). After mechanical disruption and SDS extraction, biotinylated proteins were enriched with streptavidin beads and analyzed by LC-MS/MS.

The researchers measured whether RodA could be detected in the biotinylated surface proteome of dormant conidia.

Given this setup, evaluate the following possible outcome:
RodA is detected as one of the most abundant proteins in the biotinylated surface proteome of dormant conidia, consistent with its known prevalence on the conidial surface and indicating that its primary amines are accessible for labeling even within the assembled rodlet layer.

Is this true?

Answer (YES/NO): YES